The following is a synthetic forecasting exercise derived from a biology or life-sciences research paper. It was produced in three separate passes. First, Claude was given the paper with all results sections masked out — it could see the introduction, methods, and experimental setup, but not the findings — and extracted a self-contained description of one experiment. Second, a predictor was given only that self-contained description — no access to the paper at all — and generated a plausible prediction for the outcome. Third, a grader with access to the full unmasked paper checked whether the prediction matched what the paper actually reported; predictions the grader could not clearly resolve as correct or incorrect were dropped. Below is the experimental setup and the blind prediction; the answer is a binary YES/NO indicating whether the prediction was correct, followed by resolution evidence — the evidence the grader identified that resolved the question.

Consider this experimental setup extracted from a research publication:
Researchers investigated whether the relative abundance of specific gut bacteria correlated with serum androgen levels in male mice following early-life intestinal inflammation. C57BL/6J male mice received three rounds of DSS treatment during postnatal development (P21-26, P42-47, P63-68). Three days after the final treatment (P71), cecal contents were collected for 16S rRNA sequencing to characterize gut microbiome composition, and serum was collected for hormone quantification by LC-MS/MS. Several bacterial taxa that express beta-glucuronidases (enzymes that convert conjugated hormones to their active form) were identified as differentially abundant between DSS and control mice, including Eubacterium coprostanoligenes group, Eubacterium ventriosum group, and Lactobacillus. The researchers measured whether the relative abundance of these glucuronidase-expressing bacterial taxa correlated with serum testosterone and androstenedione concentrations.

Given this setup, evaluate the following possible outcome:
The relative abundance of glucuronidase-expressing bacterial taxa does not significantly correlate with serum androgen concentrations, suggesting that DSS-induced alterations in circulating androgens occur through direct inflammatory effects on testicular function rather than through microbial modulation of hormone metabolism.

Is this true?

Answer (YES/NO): NO